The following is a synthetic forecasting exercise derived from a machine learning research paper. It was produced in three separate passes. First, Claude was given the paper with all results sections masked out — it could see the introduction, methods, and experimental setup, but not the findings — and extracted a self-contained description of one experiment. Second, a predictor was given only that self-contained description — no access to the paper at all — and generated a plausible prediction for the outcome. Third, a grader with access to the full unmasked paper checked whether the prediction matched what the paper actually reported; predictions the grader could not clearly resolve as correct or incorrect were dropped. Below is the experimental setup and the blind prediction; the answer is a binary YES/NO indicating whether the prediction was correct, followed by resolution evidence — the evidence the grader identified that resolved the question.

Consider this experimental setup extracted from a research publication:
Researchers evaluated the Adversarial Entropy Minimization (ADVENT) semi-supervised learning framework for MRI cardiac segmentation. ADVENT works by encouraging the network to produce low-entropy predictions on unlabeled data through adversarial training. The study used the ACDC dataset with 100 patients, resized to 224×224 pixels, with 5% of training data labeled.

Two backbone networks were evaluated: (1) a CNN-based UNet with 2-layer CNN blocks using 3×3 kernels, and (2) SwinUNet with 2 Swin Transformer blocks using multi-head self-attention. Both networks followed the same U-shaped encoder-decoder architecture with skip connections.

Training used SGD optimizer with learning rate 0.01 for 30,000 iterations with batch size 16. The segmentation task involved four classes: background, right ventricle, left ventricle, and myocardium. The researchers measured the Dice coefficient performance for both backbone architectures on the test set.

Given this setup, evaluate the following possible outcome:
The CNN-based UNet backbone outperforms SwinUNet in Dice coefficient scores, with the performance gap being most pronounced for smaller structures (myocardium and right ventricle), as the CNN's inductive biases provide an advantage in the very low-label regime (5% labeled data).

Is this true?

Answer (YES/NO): NO